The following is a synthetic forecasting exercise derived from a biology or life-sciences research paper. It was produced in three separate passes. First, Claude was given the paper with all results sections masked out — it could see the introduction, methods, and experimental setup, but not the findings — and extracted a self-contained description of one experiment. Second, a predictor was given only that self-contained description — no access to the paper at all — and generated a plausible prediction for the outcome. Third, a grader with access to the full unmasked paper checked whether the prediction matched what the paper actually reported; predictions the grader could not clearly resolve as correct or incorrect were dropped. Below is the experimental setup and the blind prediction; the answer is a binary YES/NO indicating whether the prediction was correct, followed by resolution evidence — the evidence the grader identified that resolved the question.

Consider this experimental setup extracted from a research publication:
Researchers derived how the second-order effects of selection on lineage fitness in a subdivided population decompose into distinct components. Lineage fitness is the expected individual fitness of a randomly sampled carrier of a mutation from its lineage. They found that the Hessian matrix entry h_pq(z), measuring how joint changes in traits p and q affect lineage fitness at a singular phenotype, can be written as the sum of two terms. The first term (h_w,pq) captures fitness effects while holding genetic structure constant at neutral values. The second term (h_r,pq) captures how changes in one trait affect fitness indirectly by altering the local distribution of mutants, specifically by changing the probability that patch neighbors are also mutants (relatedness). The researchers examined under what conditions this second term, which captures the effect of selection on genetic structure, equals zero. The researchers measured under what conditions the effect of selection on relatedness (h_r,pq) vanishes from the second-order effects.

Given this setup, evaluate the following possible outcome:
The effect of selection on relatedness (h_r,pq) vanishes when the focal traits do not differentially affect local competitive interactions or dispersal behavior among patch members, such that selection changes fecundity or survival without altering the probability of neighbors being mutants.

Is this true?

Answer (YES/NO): NO